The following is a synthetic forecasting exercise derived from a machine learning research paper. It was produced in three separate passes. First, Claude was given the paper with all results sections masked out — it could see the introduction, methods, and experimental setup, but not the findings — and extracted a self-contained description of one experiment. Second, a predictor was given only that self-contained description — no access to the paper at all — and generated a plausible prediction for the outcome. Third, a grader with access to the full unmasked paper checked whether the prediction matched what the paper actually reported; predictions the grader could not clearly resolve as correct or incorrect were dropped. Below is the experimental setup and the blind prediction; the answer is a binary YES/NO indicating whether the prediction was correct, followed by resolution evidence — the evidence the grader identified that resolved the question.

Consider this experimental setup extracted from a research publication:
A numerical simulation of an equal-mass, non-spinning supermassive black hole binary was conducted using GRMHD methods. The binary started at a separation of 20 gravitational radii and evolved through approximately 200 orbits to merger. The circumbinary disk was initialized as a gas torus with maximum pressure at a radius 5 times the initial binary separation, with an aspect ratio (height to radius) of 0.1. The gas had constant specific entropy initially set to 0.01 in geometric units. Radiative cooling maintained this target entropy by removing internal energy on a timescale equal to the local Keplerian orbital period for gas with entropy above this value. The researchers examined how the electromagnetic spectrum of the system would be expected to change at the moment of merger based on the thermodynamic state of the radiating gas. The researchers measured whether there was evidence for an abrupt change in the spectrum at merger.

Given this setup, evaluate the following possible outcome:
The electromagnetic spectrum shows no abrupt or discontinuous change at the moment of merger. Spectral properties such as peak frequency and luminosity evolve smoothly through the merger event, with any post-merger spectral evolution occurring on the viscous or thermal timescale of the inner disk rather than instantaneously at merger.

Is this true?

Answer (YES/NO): NO